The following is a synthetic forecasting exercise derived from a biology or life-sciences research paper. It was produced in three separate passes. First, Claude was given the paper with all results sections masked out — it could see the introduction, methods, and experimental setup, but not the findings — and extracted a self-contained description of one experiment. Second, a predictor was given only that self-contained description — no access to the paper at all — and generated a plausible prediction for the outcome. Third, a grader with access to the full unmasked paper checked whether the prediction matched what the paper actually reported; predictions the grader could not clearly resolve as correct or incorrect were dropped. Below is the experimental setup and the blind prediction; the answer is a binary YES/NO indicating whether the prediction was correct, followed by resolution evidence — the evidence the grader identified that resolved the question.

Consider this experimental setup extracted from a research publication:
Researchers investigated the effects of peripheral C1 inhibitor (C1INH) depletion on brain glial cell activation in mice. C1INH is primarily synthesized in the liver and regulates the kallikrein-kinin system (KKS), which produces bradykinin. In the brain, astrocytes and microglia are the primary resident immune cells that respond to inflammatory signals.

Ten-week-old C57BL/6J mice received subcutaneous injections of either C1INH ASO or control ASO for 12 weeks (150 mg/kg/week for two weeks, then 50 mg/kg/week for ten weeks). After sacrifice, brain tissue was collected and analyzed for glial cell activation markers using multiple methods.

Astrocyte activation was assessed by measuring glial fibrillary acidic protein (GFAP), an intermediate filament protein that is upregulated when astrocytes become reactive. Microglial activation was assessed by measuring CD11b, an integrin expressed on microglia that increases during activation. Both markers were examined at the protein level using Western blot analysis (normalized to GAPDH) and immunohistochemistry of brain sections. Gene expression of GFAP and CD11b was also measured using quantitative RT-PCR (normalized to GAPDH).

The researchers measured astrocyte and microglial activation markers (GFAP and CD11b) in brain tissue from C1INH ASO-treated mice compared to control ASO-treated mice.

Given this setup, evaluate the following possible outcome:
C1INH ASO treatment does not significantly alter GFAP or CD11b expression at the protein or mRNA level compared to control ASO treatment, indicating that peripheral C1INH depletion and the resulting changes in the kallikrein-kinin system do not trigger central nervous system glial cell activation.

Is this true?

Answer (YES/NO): NO